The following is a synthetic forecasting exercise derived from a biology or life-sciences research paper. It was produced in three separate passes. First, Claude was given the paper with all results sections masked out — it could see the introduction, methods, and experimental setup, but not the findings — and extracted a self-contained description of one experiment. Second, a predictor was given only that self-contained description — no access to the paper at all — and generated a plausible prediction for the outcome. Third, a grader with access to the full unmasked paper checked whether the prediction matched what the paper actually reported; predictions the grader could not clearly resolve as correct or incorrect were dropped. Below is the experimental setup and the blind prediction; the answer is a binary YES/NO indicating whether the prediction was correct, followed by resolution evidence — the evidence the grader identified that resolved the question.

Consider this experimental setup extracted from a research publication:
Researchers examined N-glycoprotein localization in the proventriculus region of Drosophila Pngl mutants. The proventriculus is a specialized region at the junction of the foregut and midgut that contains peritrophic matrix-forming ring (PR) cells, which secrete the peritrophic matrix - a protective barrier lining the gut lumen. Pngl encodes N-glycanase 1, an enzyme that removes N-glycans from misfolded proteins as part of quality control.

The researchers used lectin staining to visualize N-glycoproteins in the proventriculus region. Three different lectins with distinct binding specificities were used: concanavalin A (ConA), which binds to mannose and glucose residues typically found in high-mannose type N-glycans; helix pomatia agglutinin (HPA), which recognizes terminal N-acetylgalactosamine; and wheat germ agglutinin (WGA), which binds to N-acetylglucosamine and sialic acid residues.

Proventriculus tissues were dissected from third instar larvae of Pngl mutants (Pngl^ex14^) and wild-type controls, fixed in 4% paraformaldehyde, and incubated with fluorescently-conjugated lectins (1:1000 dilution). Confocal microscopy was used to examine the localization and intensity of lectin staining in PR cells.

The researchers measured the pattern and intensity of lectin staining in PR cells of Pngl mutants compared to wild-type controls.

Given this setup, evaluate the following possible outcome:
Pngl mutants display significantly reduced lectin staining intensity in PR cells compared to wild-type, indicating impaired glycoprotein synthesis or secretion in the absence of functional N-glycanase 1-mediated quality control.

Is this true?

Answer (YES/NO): NO